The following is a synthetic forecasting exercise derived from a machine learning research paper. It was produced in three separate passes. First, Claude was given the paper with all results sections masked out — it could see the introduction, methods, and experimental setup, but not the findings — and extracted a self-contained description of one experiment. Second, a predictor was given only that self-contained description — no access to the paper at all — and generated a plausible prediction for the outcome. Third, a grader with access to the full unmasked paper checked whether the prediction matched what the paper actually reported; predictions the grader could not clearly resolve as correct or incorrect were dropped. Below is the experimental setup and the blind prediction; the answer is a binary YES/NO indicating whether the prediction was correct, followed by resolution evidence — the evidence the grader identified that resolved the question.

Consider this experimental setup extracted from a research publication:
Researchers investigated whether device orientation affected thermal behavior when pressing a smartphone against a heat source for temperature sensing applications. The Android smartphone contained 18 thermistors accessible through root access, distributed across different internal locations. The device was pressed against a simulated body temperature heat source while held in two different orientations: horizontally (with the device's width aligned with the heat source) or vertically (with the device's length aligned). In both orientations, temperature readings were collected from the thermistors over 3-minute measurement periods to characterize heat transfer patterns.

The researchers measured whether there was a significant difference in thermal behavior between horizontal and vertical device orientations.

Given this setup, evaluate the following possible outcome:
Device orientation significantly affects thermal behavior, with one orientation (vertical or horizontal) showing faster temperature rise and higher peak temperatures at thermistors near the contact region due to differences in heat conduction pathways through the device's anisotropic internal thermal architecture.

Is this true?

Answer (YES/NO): NO